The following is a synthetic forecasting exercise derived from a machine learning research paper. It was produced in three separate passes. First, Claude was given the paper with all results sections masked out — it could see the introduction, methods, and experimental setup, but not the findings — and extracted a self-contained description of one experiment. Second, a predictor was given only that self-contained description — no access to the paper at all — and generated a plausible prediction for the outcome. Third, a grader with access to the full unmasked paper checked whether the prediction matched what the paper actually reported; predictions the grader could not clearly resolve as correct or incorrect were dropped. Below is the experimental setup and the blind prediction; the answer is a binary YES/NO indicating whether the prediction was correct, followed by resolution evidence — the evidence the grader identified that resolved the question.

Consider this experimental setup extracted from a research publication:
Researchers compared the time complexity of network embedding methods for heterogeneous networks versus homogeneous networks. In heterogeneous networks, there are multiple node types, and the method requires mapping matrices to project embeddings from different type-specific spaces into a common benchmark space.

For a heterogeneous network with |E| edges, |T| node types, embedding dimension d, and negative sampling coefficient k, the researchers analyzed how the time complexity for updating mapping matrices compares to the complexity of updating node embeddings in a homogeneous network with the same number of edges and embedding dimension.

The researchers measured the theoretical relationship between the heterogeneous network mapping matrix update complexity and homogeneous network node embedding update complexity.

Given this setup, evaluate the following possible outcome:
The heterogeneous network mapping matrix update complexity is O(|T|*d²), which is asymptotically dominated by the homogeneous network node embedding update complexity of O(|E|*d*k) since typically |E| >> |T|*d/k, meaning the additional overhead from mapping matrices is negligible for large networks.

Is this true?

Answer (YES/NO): NO